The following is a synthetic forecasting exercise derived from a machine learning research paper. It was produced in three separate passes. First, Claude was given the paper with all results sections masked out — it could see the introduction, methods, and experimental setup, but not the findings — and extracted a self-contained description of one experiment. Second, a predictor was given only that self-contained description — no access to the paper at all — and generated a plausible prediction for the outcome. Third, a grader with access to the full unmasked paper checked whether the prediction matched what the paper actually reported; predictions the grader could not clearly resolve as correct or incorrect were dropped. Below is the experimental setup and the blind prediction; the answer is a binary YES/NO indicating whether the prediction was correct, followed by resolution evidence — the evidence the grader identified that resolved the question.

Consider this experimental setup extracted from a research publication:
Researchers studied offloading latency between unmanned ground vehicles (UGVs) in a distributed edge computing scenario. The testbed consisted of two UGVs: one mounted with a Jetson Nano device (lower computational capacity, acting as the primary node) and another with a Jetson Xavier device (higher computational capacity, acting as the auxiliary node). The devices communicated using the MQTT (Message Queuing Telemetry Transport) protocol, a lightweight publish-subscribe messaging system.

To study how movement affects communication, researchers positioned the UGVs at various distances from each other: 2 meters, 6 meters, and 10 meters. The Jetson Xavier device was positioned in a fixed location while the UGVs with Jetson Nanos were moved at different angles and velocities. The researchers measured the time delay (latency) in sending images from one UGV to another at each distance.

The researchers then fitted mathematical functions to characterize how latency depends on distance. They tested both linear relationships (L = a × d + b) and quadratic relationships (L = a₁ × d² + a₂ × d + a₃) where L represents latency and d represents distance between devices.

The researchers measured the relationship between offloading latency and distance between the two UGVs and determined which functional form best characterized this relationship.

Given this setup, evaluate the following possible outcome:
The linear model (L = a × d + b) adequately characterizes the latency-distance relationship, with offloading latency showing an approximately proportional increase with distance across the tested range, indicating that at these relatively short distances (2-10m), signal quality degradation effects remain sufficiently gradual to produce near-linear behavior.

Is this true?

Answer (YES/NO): NO